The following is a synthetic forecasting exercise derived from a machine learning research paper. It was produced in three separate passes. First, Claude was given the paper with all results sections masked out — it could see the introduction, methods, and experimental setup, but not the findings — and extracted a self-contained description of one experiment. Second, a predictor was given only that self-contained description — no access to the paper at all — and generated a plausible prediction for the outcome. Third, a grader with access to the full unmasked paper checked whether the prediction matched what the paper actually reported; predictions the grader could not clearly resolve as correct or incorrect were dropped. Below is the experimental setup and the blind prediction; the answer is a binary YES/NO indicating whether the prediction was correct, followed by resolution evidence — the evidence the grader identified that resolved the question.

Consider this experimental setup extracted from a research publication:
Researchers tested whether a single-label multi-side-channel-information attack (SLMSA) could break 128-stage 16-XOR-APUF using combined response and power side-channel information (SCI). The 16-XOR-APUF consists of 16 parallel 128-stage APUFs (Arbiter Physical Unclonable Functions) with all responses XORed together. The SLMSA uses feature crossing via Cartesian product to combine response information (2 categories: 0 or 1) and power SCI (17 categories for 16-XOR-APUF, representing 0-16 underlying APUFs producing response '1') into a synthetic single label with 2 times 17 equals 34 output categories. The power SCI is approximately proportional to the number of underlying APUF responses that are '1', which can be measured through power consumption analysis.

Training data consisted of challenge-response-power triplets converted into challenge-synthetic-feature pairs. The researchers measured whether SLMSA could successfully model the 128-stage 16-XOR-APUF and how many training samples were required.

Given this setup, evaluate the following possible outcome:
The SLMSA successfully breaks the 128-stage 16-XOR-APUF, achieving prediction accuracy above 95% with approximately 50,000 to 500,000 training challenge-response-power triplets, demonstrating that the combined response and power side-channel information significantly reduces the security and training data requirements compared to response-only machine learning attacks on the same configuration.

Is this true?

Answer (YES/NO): NO